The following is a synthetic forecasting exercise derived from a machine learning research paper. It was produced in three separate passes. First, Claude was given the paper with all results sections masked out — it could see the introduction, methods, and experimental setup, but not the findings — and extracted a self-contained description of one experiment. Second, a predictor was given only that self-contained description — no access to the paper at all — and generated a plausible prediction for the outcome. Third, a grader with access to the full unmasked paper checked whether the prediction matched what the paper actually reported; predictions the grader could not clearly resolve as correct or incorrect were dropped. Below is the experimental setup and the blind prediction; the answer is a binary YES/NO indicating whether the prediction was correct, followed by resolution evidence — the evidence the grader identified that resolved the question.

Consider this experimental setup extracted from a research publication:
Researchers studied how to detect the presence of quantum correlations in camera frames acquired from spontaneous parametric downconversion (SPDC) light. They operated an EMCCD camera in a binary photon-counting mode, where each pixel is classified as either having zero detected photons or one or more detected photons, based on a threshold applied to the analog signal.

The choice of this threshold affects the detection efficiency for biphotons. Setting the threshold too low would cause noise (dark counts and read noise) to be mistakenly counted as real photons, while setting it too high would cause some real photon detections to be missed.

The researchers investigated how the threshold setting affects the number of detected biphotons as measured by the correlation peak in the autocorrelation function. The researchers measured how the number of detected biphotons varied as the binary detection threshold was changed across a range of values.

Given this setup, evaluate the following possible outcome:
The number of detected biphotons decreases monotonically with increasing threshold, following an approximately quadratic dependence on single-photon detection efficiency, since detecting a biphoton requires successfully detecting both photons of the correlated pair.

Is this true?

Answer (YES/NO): NO